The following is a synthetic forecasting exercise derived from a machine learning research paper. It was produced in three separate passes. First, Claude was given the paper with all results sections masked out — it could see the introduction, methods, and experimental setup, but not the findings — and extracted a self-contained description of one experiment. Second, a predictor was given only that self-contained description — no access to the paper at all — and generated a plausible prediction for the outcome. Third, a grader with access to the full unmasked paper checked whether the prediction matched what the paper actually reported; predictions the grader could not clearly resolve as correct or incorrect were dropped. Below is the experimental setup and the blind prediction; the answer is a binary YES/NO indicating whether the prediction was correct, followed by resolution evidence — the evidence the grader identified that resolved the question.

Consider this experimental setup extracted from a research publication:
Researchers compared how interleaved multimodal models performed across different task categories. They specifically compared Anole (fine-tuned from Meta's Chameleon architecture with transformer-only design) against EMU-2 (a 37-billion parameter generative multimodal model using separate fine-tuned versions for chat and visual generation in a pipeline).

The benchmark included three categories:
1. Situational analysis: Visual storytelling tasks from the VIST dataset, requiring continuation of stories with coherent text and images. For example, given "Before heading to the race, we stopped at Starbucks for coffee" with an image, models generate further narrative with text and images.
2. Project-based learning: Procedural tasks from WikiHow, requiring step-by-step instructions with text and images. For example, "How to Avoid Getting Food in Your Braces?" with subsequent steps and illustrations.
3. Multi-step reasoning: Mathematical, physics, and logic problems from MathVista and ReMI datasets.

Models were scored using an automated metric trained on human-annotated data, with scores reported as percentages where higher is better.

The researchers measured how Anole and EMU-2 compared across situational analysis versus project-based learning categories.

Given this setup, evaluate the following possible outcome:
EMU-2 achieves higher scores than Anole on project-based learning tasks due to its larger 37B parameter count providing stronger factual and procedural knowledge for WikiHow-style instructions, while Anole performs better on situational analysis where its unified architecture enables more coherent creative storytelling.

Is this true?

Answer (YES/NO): NO